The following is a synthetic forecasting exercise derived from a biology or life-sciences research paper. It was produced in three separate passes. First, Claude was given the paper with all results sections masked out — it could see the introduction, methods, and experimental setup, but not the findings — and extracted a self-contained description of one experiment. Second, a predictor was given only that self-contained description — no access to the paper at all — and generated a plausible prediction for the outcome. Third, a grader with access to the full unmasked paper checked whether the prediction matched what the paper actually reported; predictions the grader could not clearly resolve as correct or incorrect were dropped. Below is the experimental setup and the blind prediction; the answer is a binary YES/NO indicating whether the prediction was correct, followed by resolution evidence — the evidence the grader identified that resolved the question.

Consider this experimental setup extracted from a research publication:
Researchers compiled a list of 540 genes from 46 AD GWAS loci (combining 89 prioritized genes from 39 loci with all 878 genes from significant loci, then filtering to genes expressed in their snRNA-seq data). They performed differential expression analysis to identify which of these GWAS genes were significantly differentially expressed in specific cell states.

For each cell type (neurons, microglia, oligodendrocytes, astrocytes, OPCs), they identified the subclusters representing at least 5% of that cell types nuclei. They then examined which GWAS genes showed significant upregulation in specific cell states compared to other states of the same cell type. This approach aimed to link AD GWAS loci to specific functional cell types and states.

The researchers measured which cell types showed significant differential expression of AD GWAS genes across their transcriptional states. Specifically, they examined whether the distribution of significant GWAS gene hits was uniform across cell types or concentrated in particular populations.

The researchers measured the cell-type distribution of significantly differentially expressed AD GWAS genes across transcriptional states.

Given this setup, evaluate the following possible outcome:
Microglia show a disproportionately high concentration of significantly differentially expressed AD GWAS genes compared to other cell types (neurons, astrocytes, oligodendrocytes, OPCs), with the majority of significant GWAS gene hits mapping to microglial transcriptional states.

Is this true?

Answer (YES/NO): NO